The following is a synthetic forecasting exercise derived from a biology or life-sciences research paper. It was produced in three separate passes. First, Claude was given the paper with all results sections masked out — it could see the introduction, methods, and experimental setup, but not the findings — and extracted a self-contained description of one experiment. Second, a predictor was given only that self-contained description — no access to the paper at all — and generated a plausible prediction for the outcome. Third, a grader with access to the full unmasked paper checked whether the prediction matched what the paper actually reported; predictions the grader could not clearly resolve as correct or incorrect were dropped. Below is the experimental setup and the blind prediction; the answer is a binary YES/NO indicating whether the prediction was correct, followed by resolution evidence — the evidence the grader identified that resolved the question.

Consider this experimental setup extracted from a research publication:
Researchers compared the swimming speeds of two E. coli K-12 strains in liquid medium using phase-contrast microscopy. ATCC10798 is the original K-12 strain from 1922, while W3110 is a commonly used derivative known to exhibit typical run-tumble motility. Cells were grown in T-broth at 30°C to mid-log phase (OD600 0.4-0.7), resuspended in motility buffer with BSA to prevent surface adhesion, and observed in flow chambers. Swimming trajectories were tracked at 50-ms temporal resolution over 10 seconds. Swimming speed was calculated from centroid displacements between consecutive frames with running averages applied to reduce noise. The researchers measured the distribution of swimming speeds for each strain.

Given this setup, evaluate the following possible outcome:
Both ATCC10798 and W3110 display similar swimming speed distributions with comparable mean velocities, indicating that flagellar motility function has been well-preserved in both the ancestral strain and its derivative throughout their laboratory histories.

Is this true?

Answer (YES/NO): NO